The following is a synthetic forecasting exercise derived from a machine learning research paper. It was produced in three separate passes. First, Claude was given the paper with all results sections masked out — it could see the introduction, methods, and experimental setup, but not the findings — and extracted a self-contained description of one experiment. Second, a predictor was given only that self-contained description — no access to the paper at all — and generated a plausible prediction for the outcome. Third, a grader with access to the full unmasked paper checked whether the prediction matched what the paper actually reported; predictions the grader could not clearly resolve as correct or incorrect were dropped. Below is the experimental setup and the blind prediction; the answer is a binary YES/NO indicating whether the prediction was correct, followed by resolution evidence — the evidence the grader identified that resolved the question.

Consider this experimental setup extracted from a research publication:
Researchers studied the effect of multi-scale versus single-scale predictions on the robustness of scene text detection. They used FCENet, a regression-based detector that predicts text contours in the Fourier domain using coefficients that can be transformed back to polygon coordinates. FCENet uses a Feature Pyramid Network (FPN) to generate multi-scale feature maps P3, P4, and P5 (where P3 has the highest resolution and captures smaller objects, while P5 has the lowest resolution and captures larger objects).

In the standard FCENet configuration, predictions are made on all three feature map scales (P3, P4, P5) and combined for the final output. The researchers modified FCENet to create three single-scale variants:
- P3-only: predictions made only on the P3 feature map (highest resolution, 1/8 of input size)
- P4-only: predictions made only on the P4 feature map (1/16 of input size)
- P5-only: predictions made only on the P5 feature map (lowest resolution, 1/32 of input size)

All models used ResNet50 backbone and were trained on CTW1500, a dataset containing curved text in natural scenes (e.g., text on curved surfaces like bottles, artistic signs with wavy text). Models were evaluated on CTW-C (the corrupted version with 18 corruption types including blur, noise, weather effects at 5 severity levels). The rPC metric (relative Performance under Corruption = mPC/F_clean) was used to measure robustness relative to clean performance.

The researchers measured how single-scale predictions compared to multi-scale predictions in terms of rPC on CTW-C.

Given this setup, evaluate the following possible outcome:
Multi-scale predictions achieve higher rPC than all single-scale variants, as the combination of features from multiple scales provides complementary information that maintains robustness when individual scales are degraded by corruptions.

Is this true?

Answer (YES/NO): NO